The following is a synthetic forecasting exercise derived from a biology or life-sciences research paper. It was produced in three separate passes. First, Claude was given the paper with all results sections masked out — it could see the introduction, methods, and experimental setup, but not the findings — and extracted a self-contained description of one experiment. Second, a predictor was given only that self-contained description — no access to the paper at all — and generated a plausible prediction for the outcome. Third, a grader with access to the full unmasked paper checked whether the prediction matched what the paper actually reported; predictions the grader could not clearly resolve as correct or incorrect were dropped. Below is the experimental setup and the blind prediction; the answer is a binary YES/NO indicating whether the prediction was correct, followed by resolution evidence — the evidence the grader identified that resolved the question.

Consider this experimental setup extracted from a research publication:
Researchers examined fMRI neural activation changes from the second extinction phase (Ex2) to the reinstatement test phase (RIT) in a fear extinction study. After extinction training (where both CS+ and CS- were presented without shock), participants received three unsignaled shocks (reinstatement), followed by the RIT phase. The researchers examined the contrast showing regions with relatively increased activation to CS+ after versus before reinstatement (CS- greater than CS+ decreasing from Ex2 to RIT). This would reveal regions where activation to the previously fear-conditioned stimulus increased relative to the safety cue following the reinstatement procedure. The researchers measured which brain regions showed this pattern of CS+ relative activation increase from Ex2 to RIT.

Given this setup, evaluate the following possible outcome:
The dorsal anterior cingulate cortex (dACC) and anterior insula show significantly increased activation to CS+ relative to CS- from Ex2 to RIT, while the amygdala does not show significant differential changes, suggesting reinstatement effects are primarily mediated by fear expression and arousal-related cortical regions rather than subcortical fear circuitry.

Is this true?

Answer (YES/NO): NO